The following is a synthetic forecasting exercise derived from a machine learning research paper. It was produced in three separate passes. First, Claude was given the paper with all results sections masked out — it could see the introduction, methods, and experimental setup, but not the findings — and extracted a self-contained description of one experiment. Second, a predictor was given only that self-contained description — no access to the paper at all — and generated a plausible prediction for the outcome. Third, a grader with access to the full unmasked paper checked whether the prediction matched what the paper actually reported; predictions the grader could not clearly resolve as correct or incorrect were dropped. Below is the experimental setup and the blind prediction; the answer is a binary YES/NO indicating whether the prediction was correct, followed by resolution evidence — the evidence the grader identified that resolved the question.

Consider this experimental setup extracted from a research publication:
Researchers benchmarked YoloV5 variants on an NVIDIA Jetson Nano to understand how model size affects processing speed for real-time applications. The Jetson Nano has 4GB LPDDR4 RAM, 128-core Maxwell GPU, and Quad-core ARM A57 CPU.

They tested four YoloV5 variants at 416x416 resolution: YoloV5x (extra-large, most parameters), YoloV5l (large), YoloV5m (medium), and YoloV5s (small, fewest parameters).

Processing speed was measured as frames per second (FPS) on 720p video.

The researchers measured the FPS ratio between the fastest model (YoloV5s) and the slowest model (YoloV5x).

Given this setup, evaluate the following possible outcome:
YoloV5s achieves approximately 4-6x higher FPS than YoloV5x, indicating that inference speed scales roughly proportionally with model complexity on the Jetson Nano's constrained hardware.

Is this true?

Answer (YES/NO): NO